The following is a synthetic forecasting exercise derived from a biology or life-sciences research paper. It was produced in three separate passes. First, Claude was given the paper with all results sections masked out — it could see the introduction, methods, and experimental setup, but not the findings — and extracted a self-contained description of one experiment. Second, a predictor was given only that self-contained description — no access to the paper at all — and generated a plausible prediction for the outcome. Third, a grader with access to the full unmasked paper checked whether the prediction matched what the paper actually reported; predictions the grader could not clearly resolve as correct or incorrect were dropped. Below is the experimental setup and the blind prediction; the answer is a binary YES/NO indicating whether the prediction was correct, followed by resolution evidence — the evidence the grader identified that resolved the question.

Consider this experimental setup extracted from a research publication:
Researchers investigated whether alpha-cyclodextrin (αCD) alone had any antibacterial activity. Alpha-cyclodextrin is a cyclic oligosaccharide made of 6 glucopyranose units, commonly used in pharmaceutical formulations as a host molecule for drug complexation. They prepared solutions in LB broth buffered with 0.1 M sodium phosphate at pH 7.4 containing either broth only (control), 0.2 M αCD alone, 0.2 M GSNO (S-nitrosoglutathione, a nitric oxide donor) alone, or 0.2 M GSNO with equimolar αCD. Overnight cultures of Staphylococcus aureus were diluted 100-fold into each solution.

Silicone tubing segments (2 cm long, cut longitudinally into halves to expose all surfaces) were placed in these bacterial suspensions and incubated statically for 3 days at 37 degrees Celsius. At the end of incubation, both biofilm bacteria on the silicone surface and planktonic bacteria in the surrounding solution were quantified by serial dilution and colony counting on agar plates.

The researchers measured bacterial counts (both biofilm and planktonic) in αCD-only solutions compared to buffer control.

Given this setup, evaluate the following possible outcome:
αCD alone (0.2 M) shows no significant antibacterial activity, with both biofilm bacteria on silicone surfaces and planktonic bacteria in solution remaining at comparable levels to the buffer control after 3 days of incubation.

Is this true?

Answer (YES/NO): YES